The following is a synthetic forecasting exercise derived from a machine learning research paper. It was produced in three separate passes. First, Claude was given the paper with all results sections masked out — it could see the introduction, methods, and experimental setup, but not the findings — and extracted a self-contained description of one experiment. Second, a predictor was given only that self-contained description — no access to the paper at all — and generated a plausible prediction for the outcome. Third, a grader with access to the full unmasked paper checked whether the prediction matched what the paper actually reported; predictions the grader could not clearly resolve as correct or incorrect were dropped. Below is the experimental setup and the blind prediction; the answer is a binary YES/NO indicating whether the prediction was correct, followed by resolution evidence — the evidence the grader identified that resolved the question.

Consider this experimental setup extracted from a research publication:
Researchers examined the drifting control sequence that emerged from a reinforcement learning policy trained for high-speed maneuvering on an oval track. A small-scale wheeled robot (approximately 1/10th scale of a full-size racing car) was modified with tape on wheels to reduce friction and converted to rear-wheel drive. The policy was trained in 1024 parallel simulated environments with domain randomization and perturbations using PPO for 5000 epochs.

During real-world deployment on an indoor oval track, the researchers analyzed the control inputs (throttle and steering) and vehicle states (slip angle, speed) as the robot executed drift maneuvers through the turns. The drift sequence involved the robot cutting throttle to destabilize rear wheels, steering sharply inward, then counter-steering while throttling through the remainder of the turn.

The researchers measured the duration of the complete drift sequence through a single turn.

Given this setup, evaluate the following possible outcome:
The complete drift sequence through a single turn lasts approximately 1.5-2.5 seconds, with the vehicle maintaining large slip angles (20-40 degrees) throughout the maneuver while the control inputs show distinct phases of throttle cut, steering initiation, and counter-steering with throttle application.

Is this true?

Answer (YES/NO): NO